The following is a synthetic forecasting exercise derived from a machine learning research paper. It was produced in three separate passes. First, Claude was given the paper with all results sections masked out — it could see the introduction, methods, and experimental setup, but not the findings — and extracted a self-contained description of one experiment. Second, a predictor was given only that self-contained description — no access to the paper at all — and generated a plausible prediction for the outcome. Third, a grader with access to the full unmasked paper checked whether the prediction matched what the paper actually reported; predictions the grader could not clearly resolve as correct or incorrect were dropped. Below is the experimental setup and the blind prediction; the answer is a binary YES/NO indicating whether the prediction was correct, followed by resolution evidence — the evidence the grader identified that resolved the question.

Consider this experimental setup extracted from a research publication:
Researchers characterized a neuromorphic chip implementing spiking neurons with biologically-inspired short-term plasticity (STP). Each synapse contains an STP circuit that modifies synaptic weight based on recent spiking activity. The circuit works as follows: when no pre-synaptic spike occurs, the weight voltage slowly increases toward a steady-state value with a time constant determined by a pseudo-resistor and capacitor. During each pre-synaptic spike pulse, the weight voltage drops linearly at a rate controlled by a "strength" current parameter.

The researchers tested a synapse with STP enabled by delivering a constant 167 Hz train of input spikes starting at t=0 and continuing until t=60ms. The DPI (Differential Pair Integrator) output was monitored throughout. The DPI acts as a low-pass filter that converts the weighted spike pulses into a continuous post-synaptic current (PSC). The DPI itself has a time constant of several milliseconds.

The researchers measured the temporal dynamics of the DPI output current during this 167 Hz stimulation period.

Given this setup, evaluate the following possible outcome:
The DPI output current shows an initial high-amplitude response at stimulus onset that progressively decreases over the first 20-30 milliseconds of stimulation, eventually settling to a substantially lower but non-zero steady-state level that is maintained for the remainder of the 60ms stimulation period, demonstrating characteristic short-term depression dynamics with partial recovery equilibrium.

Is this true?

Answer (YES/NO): NO